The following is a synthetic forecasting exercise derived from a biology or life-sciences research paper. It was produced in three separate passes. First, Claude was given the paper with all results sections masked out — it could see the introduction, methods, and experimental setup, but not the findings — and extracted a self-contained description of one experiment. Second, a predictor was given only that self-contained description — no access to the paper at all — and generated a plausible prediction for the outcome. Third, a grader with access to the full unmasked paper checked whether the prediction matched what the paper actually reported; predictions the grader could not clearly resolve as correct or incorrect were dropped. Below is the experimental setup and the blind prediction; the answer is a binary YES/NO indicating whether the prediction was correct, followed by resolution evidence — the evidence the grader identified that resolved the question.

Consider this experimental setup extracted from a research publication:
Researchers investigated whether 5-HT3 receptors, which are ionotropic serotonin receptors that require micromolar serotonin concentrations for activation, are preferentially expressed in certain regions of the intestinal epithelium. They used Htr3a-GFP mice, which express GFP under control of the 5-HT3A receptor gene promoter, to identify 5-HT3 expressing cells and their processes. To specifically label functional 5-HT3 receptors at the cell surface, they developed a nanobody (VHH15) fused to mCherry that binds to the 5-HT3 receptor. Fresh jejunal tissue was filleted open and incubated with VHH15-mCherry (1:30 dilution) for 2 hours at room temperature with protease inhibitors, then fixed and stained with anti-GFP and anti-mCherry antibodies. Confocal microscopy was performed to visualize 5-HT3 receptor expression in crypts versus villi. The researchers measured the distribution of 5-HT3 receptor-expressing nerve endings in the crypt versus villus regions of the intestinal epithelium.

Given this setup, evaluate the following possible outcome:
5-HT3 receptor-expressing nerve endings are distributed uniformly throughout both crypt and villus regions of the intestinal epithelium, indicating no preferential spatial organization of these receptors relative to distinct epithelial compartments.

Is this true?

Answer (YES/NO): YES